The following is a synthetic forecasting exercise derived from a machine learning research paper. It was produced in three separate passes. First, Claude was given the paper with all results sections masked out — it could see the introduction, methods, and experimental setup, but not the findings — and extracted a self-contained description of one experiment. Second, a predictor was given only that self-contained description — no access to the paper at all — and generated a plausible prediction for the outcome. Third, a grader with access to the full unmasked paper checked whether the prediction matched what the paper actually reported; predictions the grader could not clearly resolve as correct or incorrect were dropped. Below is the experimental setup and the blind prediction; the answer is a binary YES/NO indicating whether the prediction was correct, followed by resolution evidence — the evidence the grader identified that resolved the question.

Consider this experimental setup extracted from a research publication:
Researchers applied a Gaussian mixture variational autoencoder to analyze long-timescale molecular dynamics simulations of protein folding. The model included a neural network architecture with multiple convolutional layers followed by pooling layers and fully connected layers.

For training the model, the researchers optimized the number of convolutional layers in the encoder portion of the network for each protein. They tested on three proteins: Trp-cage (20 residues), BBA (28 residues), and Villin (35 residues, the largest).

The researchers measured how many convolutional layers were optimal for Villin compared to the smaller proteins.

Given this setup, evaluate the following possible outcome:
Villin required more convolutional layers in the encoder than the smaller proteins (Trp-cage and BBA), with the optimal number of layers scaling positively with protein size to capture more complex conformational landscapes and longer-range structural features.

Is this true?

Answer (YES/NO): YES